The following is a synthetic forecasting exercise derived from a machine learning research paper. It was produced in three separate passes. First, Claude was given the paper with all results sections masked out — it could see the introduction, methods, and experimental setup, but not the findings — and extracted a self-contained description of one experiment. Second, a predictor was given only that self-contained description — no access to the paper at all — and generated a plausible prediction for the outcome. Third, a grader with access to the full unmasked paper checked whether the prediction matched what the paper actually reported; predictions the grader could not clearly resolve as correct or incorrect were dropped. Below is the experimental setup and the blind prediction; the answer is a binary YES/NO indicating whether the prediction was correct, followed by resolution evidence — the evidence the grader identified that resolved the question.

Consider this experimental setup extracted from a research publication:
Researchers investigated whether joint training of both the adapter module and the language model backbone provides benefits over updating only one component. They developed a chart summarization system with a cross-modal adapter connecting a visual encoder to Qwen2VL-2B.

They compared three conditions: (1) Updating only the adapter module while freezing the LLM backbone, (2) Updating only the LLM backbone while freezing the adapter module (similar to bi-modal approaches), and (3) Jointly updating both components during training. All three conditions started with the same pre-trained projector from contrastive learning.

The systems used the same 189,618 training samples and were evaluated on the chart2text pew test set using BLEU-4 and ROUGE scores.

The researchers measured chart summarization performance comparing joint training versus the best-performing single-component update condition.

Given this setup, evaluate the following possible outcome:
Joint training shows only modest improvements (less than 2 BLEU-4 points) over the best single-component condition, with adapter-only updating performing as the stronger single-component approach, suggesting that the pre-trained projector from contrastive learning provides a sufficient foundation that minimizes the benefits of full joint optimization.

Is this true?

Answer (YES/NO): NO